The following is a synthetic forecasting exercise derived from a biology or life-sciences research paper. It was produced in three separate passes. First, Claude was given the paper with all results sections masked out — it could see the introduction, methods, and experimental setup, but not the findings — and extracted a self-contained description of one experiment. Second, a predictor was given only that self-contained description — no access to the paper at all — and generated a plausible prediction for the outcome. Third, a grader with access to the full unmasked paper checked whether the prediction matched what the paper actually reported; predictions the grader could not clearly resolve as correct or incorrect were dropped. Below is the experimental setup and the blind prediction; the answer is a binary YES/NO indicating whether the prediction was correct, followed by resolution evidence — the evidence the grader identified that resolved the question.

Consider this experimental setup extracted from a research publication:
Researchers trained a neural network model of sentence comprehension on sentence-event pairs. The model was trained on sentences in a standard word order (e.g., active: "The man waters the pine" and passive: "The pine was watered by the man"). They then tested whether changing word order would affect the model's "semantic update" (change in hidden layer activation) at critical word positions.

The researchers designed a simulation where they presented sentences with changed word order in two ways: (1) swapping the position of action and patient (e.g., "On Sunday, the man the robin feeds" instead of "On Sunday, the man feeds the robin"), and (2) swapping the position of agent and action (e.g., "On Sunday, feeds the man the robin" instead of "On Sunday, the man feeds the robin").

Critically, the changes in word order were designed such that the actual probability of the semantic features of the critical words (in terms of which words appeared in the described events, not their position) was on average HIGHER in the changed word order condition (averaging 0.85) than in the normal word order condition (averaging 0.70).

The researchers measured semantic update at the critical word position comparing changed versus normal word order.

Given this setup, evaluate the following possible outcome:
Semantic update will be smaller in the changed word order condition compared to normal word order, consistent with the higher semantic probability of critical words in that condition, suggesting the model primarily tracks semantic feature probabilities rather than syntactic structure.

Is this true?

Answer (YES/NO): YES